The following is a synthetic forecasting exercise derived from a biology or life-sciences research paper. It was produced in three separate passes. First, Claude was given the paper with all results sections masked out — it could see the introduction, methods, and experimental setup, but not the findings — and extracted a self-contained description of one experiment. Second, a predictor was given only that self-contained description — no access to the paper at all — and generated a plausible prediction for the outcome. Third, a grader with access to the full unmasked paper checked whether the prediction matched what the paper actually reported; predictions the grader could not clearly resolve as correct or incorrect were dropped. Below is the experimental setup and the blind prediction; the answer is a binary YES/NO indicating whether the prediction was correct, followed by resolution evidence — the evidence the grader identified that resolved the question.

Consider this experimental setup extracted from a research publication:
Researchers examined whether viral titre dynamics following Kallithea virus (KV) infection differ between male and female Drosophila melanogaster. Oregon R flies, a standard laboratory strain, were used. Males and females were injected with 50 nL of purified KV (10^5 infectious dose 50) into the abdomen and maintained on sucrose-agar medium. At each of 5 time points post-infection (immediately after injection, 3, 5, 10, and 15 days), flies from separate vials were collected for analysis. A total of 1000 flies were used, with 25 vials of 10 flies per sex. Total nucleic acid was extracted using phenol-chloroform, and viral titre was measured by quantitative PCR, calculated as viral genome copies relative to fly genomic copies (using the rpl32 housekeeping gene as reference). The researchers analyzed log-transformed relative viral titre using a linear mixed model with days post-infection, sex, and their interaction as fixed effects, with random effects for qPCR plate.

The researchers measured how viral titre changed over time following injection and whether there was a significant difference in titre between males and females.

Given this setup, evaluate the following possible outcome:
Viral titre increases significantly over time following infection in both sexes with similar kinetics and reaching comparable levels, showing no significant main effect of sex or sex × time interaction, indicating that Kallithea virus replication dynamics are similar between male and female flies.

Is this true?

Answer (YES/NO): NO